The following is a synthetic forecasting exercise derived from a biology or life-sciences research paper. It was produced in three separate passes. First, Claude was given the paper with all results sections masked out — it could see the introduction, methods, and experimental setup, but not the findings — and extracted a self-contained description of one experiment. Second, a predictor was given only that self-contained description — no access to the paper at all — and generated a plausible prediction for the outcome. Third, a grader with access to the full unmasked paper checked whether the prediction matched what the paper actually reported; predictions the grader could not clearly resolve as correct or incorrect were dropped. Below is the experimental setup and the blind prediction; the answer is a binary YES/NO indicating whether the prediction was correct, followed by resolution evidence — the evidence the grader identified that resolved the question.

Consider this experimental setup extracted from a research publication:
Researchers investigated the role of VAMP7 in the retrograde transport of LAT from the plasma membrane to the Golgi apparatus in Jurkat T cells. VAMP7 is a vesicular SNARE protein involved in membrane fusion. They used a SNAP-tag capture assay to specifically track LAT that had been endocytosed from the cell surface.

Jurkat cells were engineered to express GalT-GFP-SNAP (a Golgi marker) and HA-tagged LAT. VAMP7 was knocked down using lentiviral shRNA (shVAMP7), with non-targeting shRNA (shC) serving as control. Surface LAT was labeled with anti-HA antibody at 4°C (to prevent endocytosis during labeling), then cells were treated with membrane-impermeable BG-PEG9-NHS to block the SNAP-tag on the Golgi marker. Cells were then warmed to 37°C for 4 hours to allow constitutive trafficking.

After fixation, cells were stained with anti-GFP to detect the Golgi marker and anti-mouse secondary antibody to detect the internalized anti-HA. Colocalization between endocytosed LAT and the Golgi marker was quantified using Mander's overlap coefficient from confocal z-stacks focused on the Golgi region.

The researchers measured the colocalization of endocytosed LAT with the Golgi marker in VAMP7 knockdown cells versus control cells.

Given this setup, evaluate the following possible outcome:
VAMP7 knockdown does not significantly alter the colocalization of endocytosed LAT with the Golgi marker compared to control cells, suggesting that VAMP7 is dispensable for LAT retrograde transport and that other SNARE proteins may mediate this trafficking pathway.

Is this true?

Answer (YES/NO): YES